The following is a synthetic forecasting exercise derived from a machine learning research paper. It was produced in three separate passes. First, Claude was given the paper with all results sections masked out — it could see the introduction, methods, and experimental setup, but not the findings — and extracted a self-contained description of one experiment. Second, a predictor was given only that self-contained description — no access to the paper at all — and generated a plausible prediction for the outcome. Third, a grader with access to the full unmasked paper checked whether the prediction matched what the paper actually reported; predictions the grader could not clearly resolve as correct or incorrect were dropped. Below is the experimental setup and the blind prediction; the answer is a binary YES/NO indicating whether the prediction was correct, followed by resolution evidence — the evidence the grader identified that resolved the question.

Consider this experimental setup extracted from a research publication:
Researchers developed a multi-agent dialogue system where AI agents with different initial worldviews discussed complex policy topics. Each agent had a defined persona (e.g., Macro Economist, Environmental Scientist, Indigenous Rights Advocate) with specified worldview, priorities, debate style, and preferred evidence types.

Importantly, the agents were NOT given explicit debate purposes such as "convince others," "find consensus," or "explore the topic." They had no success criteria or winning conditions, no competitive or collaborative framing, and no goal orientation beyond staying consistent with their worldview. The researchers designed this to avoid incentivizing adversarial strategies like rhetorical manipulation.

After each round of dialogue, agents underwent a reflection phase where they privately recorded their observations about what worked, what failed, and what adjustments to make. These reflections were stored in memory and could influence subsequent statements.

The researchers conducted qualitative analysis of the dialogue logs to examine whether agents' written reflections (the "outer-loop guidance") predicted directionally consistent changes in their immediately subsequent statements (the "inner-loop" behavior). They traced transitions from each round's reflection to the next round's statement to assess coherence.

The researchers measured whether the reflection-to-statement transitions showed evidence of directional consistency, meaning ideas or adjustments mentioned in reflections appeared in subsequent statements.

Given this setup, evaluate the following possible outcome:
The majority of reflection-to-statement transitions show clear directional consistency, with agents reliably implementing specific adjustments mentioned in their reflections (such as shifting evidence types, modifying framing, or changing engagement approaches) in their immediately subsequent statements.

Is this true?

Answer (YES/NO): YES